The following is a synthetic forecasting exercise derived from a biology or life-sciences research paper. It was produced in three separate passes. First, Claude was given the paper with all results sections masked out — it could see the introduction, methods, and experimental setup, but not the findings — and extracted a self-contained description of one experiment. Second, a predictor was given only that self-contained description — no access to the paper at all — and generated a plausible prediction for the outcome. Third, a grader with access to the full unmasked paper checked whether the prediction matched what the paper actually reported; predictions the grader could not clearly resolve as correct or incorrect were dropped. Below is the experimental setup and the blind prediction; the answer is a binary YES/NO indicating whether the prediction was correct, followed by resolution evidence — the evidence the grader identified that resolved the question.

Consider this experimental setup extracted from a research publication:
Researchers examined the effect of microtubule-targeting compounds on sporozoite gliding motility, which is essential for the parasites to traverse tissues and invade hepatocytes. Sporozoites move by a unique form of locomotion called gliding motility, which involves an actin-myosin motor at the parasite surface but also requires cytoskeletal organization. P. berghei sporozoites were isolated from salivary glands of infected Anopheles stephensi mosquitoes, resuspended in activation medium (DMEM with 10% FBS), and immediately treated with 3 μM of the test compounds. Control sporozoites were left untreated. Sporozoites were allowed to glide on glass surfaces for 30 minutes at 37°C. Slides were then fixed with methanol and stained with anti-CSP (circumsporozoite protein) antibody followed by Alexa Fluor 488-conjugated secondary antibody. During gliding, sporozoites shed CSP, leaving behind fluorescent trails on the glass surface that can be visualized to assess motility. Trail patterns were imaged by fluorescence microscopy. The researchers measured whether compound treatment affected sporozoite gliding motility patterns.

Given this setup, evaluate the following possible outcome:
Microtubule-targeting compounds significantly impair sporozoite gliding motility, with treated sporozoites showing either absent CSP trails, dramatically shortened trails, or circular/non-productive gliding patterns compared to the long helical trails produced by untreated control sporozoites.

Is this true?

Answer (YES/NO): YES